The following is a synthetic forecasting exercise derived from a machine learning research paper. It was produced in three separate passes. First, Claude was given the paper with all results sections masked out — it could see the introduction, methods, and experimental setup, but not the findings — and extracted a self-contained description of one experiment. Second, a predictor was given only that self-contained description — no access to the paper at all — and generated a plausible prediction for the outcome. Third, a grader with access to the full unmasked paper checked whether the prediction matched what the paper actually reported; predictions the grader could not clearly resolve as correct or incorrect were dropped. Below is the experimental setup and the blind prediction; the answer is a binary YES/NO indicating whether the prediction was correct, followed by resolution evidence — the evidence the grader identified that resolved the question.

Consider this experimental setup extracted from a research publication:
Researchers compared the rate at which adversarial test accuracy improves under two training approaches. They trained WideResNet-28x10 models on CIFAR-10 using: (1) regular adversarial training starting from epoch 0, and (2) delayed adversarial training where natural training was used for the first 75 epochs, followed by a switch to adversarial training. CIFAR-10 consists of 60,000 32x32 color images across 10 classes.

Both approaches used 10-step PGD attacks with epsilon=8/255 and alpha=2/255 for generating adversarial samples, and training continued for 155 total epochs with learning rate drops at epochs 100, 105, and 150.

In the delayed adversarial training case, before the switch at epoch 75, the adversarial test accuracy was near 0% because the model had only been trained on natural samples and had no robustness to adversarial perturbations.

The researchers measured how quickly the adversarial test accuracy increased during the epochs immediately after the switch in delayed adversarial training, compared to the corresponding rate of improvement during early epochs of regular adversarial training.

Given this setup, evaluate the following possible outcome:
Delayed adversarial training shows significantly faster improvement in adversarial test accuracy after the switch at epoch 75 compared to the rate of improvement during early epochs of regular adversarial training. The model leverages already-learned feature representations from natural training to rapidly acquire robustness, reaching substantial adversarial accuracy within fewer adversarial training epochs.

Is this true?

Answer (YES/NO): YES